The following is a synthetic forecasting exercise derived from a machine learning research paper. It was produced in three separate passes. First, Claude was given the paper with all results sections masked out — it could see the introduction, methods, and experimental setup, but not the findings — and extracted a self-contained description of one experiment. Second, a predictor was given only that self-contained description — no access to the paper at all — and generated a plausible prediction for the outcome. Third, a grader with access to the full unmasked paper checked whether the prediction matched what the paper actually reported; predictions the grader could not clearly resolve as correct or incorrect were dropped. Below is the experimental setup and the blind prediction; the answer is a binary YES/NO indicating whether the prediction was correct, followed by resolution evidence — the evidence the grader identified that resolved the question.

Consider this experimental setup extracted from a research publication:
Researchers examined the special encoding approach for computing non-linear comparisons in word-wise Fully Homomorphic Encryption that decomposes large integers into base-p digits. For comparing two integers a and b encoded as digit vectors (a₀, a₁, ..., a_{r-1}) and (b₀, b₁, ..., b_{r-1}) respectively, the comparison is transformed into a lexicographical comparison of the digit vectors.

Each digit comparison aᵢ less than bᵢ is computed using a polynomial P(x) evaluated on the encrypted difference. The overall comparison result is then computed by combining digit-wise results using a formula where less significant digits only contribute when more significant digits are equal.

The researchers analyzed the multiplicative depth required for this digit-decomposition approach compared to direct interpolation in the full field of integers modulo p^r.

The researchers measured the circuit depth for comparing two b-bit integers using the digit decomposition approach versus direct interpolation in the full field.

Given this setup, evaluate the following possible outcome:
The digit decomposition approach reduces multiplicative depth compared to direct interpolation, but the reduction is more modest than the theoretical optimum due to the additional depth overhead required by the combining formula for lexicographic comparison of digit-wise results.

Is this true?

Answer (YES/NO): NO